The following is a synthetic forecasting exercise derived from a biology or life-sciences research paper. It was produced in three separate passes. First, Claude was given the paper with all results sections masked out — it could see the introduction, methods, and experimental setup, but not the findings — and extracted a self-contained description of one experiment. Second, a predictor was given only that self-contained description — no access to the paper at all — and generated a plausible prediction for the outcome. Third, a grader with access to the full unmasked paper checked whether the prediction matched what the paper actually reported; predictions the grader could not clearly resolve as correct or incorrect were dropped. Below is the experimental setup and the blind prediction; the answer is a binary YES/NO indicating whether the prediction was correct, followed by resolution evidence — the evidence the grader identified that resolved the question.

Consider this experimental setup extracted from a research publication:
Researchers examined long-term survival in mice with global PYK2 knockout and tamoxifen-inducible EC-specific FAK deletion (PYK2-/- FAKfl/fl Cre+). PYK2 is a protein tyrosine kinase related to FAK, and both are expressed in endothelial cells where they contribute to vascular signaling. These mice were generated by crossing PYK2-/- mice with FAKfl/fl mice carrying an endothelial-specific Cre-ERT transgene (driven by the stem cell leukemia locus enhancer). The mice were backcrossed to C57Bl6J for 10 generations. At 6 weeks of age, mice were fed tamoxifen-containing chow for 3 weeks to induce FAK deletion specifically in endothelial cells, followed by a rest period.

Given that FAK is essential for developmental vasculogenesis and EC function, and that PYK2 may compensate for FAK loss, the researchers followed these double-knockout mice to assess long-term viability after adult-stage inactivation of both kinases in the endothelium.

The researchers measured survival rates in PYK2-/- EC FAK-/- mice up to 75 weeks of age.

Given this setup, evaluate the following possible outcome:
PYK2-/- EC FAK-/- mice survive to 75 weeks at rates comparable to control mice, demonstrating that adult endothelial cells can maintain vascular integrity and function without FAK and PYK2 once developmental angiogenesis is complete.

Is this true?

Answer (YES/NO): NO